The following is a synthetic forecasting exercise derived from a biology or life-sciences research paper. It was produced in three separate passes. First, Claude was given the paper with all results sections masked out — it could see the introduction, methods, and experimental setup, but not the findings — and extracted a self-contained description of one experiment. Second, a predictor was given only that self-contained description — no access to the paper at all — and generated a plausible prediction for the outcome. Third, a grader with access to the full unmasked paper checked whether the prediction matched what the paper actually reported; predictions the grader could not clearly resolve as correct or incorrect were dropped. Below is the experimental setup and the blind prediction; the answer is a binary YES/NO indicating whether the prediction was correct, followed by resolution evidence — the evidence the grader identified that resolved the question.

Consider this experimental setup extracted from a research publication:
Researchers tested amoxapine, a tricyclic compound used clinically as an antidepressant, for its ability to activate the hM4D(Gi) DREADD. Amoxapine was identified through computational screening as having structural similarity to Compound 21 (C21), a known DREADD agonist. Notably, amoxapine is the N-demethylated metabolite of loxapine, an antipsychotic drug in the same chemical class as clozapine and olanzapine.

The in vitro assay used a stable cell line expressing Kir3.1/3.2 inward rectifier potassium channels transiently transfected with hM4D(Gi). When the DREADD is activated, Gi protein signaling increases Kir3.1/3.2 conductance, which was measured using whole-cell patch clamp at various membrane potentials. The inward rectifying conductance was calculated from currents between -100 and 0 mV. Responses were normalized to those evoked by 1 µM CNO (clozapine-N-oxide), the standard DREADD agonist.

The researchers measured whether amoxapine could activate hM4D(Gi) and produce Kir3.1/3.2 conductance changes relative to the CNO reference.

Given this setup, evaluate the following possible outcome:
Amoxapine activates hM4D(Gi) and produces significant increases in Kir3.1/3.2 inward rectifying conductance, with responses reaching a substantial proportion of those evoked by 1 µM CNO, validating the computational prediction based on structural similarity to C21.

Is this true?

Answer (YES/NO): NO